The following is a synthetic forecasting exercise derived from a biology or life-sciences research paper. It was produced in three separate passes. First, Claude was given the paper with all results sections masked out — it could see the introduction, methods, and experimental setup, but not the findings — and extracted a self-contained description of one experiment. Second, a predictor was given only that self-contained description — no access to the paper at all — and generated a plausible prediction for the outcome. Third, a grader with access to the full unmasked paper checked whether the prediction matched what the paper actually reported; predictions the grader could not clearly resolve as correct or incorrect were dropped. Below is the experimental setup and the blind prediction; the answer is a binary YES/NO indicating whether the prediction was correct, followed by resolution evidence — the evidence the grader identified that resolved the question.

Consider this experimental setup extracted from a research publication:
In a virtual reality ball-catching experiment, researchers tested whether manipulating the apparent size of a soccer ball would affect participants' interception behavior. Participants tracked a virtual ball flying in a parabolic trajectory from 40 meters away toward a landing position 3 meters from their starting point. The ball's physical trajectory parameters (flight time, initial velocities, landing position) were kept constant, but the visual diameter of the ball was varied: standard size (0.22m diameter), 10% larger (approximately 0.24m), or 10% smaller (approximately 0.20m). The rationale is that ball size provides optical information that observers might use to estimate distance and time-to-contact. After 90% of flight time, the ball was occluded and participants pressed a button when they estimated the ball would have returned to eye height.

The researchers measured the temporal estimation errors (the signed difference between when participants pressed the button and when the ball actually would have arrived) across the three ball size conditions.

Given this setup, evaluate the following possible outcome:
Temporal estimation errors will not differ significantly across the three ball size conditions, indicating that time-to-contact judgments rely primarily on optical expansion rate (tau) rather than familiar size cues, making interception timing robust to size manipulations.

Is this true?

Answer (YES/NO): NO